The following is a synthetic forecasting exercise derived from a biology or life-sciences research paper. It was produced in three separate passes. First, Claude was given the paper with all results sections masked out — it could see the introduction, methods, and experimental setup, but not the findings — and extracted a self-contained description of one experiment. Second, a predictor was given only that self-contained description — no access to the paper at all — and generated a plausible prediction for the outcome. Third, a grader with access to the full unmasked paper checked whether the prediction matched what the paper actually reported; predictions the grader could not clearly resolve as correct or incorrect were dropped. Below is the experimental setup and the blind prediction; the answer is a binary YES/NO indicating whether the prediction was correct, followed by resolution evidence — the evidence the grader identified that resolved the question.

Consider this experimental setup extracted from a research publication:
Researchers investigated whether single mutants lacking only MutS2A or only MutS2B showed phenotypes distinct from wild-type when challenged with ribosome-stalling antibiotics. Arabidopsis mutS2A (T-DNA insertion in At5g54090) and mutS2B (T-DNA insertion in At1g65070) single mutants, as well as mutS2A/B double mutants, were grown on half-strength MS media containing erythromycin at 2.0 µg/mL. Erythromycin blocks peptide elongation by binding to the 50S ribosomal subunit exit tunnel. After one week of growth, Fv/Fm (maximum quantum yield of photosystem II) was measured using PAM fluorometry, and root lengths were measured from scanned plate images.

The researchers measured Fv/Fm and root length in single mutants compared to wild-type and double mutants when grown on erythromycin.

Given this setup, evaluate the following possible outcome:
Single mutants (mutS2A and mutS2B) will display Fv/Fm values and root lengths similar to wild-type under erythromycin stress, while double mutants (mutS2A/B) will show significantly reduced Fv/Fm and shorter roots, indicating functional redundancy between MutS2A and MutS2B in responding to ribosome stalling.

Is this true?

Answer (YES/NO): NO